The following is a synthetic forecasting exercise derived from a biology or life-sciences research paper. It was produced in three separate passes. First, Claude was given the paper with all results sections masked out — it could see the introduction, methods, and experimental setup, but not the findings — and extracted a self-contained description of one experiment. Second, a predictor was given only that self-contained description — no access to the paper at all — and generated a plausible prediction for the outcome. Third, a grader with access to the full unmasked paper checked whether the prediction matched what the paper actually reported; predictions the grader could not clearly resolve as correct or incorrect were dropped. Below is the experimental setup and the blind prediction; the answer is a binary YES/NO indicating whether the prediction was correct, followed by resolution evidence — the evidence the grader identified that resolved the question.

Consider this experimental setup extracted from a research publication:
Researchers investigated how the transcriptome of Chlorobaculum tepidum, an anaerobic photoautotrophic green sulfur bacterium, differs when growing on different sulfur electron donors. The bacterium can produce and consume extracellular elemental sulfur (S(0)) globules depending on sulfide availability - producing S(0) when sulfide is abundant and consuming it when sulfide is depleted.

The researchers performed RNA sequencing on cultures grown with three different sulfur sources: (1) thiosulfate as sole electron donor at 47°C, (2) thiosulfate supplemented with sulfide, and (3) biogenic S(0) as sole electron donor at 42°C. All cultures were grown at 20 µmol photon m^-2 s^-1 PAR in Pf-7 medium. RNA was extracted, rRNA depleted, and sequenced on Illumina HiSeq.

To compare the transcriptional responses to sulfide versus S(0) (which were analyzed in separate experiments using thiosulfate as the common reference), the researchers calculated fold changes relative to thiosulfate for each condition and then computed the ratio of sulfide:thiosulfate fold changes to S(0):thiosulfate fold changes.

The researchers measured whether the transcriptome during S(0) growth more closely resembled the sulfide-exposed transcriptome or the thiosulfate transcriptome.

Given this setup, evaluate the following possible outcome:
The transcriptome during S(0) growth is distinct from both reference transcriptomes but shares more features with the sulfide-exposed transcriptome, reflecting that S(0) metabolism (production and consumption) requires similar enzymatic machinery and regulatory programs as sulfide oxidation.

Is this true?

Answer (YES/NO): NO